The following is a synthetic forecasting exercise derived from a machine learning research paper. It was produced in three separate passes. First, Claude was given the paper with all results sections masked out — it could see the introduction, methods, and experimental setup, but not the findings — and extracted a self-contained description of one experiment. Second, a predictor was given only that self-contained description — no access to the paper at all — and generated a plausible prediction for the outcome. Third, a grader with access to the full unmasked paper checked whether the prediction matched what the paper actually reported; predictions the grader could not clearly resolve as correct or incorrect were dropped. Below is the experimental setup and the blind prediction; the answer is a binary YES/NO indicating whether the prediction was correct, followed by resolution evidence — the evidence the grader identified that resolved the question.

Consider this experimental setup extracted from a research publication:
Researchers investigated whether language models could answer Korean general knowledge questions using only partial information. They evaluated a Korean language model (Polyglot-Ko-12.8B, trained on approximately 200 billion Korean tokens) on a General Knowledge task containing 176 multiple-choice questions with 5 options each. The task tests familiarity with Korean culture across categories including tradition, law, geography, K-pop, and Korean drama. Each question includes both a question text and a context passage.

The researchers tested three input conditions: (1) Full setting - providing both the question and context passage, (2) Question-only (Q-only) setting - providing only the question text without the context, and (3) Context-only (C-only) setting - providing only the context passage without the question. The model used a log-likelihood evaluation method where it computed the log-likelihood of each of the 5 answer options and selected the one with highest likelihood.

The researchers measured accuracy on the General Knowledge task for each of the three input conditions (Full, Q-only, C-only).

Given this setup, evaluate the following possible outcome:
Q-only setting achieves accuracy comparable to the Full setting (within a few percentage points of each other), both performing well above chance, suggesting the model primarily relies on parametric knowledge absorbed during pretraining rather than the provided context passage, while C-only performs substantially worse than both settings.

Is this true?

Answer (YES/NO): NO